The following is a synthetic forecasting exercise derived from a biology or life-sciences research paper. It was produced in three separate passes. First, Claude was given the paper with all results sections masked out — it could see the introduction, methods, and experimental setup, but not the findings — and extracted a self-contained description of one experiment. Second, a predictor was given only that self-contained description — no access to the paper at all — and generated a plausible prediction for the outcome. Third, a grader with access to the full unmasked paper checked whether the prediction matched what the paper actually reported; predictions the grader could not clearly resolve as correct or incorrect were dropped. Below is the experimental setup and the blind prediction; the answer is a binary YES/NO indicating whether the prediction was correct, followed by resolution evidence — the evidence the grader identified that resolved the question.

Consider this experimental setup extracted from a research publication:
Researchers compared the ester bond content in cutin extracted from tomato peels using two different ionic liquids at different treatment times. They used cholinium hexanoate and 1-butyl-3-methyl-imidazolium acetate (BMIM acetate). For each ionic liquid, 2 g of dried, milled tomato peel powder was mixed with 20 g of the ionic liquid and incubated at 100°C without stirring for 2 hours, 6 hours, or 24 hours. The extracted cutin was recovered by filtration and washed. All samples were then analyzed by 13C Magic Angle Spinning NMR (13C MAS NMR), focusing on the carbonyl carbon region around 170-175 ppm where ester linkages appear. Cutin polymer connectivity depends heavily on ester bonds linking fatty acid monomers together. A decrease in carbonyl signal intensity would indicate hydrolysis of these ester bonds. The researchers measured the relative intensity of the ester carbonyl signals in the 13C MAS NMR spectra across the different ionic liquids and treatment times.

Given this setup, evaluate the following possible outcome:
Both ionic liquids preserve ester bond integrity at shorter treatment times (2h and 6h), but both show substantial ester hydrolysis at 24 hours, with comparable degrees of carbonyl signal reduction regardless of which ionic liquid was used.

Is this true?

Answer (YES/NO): NO